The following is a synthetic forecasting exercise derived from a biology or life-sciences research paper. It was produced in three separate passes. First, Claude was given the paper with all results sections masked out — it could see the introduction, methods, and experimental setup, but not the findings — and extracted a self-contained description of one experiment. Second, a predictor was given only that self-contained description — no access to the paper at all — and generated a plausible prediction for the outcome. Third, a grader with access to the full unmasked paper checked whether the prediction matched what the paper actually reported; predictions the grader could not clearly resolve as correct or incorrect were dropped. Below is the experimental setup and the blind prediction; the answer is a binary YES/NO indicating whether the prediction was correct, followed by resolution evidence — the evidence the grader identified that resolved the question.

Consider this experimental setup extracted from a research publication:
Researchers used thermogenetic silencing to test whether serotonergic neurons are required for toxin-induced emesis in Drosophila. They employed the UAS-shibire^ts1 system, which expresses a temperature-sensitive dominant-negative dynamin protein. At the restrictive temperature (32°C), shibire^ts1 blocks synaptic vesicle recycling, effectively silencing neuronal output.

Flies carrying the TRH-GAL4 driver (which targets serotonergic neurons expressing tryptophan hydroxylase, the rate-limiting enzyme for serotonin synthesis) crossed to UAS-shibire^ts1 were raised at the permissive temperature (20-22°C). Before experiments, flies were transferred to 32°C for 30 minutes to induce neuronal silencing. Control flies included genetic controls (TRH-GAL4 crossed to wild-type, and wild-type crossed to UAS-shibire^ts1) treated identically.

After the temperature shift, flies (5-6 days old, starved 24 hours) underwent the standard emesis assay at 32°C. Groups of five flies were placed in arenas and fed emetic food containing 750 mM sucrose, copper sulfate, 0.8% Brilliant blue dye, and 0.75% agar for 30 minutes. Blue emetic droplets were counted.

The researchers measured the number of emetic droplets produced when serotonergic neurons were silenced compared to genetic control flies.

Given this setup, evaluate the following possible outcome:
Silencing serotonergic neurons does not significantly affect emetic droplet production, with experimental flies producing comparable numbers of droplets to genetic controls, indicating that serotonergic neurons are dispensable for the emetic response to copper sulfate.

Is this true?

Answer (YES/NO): NO